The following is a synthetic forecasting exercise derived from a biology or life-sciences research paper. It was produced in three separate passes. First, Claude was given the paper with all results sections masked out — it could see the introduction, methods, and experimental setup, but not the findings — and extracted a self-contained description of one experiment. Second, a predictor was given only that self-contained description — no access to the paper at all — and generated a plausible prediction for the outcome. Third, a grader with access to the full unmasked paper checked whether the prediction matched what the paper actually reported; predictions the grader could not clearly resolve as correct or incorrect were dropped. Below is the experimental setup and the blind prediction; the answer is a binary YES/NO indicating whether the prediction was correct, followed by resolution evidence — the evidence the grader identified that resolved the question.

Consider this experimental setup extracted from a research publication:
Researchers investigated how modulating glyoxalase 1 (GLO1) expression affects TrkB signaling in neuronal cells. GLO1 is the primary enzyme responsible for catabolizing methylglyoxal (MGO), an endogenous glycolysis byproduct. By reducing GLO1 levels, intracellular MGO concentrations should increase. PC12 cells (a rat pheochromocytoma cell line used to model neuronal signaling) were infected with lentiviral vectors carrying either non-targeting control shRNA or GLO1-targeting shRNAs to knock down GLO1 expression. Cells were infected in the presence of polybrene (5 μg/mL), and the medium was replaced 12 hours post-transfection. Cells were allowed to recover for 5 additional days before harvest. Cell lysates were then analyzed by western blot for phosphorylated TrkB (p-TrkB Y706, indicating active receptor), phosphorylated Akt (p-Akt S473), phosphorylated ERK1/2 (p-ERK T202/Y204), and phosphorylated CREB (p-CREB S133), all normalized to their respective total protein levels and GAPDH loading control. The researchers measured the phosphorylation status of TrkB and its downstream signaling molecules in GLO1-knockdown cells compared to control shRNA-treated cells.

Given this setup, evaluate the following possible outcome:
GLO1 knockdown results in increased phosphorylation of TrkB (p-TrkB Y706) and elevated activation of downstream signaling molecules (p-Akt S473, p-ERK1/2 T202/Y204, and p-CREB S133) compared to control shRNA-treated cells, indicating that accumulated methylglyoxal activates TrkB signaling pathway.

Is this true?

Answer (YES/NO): YES